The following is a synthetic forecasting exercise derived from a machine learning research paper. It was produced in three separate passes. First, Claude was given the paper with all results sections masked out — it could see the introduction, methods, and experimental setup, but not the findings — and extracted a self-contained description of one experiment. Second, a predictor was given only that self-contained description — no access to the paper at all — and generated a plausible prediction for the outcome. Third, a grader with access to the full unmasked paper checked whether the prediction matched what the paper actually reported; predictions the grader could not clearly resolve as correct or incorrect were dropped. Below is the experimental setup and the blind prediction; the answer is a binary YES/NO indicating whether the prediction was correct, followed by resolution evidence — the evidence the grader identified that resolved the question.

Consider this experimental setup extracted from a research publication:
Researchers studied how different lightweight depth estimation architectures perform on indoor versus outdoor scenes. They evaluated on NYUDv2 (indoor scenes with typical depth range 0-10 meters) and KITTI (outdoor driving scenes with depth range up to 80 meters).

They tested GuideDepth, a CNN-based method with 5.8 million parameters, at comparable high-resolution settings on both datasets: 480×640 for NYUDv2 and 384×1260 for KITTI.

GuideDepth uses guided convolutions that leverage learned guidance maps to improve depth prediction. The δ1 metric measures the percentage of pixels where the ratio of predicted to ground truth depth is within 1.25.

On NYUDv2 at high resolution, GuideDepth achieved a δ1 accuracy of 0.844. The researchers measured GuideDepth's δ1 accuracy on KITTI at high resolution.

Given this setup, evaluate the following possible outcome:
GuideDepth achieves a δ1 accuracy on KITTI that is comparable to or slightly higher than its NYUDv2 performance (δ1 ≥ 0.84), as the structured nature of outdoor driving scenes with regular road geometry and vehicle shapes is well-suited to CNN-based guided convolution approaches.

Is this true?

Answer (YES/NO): YES